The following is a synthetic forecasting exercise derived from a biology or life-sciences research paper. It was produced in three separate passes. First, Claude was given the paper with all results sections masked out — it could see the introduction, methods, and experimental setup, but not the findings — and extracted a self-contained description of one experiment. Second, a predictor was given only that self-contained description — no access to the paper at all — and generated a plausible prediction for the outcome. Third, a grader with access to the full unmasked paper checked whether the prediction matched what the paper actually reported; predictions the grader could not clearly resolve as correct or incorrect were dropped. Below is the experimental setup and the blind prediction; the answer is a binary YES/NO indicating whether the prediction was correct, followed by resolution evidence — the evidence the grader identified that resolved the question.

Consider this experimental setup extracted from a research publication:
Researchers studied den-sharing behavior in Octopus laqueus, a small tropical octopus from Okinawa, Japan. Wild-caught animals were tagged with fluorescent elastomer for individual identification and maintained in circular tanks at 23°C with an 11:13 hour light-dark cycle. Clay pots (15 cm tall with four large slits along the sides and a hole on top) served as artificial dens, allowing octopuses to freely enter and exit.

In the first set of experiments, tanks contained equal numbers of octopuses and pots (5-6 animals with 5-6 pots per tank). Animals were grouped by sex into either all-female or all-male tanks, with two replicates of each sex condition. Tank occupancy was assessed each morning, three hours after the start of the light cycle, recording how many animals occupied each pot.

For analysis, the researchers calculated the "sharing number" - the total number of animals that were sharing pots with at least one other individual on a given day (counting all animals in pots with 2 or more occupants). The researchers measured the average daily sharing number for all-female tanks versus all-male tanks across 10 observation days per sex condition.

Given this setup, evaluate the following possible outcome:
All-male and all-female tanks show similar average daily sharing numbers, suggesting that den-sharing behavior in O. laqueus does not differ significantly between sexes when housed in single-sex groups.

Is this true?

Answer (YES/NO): NO